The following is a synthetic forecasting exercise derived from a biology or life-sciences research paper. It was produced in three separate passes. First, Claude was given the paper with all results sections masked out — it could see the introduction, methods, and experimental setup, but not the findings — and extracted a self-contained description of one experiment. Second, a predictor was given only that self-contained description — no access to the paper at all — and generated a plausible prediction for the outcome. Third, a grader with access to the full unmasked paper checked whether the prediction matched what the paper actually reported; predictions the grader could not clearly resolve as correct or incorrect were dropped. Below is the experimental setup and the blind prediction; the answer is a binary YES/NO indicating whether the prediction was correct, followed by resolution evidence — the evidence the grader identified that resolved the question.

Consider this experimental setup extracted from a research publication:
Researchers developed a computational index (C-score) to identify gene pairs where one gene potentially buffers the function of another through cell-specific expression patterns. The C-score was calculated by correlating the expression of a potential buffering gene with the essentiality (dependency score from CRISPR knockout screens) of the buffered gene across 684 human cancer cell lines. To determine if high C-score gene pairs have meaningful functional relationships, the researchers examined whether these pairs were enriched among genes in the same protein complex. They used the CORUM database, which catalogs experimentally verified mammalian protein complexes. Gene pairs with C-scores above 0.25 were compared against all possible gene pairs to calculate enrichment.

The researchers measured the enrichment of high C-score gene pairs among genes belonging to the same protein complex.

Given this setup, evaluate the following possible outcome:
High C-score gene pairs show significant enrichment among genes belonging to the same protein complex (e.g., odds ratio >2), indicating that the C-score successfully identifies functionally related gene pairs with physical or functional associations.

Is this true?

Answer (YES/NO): YES